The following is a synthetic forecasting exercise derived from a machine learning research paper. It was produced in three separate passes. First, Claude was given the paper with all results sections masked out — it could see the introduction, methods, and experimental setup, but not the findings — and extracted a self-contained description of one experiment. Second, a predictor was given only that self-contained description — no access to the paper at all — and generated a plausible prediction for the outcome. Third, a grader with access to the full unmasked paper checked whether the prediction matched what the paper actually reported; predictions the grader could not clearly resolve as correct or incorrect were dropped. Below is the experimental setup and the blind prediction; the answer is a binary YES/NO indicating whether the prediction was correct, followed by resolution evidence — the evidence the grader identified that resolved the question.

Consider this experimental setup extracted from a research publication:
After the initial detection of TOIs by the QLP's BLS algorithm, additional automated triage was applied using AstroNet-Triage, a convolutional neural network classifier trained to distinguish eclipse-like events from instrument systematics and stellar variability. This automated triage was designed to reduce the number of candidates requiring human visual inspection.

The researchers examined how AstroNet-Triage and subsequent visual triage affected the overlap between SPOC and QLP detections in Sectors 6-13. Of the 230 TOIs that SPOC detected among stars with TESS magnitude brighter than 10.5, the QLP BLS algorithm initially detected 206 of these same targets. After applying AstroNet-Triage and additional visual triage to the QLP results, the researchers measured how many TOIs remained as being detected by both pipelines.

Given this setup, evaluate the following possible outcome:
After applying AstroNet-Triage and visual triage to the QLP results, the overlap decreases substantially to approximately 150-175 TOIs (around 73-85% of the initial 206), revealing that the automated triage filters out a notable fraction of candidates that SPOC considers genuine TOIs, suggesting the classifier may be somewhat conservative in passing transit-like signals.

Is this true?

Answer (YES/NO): NO